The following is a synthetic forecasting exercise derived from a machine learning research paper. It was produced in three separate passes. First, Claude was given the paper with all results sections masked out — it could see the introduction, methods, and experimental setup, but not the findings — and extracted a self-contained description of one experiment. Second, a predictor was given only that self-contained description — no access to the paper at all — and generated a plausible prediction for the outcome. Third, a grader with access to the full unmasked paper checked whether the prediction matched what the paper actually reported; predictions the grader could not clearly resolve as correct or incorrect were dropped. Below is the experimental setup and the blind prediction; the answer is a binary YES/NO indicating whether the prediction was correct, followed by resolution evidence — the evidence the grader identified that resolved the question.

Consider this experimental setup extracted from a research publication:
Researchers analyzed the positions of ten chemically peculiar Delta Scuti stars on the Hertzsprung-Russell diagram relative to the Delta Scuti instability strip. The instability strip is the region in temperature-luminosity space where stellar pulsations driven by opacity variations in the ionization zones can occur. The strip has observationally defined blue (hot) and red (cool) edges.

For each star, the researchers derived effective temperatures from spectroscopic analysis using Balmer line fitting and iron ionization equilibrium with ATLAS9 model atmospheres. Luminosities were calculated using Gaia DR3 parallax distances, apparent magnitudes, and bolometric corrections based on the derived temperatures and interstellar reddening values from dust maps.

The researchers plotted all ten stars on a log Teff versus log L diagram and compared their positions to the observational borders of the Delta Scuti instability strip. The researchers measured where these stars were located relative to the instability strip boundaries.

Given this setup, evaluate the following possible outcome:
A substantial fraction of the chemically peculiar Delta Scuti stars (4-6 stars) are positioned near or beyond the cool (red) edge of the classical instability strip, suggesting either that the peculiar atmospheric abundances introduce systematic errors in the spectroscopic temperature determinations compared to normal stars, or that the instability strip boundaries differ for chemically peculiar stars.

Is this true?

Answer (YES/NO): NO